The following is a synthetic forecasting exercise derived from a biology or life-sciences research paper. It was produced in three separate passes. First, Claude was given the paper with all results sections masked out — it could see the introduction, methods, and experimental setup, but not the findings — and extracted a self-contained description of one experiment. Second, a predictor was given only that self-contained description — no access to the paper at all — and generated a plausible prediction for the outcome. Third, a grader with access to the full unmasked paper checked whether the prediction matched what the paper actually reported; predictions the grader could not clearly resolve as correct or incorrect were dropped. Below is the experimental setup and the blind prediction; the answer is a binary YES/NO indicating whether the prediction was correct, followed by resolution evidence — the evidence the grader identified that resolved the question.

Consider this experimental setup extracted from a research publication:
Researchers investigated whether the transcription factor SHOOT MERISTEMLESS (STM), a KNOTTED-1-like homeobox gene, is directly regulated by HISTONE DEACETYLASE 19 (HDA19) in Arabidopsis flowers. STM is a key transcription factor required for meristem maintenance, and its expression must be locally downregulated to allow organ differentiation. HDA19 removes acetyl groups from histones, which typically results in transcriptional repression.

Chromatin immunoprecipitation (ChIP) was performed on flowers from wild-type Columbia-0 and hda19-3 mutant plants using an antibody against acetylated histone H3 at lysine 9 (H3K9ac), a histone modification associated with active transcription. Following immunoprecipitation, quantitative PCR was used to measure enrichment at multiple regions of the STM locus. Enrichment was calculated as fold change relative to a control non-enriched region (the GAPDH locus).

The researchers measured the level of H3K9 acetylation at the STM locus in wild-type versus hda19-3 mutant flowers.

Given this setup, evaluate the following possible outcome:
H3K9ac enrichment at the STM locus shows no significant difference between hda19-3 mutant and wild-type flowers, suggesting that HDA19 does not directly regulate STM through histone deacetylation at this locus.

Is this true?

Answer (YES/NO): NO